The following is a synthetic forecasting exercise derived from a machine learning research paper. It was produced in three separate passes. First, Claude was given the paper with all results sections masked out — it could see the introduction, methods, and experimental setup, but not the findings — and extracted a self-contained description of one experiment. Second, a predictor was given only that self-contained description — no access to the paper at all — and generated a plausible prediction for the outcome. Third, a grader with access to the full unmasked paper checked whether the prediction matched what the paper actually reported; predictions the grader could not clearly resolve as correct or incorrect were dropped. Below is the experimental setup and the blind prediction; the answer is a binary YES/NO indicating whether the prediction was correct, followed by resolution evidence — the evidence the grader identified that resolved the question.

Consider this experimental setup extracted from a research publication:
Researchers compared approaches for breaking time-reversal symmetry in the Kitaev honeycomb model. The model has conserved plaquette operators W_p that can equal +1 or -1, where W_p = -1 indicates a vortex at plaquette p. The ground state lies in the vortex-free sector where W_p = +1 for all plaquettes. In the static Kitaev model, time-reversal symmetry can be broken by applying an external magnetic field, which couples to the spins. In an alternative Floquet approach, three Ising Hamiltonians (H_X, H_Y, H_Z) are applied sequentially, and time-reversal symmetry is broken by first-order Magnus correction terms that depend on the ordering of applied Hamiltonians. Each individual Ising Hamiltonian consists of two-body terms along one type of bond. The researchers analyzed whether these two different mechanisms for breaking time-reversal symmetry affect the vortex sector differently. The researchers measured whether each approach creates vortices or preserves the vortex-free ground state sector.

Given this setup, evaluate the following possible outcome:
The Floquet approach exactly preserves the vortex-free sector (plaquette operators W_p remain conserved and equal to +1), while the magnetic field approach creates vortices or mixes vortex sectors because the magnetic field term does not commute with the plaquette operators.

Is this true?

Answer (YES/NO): YES